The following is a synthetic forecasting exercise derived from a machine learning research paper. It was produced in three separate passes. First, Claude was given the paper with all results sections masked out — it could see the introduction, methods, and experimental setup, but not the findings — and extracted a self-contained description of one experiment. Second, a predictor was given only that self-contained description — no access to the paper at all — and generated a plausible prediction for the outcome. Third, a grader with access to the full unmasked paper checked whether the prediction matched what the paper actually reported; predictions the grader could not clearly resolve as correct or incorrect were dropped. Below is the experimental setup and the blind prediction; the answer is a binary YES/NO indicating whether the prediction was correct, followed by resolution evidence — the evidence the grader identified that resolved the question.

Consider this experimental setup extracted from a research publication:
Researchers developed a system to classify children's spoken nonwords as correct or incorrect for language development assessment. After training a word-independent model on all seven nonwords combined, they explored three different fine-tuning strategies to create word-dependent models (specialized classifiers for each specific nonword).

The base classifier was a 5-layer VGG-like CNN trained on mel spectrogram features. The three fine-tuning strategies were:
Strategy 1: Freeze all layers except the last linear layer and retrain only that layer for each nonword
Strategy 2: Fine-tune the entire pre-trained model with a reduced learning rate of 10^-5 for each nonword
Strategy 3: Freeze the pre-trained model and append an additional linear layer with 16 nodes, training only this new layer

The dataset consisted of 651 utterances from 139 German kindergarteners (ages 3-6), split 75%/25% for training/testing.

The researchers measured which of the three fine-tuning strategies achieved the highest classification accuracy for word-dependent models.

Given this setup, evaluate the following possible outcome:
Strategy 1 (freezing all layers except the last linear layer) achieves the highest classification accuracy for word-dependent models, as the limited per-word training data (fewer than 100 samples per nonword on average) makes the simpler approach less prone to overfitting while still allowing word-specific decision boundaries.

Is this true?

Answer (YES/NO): NO